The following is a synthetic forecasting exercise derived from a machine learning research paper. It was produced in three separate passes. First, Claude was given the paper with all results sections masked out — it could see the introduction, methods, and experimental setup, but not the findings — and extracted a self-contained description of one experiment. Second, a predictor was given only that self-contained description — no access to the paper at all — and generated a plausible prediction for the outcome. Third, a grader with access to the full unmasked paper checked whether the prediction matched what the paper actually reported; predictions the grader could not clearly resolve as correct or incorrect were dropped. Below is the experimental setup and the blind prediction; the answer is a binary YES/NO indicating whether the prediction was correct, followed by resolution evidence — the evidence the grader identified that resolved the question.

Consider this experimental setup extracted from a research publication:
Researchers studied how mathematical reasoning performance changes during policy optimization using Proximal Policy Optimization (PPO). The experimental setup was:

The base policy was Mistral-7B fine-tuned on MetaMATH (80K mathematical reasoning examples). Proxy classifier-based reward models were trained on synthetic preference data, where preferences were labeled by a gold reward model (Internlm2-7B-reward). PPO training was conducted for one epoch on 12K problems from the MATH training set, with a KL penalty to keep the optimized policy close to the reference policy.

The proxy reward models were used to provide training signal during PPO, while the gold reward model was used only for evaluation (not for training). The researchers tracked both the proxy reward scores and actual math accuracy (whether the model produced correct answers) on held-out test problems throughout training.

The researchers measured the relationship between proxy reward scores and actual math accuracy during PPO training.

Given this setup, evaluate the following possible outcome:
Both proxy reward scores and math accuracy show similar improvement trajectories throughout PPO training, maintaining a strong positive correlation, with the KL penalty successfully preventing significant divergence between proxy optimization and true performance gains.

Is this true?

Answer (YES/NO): NO